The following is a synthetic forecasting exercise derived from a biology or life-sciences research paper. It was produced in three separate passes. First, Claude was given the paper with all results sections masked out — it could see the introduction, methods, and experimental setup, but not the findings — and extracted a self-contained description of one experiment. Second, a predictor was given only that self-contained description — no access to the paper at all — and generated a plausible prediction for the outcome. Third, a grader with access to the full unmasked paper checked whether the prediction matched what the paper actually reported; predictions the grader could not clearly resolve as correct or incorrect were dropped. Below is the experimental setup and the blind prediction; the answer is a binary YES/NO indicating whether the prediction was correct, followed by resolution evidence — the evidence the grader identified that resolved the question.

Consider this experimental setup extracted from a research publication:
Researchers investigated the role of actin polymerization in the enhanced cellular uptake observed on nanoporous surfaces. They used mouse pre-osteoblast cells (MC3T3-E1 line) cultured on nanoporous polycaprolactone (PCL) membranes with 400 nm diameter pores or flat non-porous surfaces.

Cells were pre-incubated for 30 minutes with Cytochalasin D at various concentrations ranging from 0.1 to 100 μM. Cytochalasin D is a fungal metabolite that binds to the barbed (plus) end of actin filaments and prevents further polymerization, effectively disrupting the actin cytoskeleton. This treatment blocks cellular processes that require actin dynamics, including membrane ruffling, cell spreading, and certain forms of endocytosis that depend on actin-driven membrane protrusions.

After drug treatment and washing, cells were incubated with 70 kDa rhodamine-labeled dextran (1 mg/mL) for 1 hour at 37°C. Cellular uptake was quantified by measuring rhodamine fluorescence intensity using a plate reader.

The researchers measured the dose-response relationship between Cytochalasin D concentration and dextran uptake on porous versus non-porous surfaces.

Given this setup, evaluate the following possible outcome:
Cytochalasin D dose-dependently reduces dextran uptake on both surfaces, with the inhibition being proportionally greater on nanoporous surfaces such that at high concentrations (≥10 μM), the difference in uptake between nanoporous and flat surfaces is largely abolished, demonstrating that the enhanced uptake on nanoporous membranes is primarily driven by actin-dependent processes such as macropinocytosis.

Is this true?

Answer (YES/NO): YES